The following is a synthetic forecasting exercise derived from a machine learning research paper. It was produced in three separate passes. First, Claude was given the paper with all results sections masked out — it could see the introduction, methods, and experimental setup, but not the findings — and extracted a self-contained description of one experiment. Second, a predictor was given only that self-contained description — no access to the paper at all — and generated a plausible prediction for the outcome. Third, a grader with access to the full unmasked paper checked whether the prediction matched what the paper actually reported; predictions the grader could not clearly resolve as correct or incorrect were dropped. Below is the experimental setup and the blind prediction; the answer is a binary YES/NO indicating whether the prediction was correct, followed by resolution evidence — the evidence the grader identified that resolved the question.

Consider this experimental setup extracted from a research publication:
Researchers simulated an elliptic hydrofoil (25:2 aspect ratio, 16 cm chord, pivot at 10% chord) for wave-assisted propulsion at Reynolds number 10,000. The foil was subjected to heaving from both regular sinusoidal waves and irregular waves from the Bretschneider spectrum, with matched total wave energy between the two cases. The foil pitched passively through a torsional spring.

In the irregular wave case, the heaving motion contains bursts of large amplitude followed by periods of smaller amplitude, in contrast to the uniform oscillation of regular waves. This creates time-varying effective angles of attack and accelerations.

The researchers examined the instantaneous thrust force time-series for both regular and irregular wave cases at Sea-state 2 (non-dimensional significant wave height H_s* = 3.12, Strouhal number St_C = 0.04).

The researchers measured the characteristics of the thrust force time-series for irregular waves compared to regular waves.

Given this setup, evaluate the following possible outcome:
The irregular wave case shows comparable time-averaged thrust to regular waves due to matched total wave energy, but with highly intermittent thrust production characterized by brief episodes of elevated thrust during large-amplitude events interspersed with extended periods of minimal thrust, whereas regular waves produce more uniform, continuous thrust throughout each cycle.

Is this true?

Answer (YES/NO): NO